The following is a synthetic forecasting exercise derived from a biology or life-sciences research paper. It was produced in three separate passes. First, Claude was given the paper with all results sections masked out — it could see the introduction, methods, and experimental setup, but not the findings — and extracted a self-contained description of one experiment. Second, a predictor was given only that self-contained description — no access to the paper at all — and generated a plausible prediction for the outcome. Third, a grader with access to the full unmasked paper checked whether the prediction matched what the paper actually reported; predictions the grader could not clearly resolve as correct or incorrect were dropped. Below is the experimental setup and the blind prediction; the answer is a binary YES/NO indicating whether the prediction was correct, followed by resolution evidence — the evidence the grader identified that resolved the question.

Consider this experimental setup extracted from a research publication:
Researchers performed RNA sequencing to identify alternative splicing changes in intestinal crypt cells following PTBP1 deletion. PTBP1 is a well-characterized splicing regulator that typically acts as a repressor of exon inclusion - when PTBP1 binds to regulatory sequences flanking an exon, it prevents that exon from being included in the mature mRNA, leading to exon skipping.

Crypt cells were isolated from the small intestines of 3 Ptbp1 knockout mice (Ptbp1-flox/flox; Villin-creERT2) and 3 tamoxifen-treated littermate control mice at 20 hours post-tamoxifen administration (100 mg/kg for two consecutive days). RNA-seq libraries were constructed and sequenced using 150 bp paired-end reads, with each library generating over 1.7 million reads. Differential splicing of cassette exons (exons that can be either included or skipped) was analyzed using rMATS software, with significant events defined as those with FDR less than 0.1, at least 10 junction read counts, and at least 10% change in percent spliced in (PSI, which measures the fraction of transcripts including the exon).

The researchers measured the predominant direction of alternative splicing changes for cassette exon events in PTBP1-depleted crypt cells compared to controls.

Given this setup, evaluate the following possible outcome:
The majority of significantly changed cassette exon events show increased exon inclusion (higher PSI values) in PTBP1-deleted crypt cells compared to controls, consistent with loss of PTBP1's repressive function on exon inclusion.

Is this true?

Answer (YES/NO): YES